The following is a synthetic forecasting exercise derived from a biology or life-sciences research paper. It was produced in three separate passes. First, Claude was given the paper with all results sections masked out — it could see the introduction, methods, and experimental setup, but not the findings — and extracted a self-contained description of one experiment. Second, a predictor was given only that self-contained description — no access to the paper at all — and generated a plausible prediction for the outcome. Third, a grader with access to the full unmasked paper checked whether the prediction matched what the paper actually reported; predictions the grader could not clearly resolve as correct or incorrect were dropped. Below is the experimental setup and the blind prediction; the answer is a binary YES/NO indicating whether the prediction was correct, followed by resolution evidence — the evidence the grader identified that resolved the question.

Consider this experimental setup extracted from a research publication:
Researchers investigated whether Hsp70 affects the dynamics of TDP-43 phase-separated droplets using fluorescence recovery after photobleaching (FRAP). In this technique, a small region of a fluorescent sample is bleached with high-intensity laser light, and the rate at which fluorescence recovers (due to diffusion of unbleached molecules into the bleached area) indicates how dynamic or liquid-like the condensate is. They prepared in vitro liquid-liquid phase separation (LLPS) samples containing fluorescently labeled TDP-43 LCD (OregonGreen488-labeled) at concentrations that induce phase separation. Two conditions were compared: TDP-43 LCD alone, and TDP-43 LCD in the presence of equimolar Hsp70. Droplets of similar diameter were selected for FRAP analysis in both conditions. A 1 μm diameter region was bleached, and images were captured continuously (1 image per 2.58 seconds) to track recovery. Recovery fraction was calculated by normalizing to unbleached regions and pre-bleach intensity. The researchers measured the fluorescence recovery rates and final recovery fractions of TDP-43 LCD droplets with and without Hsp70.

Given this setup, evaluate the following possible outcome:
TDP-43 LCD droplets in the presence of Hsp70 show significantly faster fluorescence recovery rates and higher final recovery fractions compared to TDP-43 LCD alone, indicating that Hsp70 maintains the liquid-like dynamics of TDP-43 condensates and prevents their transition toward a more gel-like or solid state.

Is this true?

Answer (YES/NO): YES